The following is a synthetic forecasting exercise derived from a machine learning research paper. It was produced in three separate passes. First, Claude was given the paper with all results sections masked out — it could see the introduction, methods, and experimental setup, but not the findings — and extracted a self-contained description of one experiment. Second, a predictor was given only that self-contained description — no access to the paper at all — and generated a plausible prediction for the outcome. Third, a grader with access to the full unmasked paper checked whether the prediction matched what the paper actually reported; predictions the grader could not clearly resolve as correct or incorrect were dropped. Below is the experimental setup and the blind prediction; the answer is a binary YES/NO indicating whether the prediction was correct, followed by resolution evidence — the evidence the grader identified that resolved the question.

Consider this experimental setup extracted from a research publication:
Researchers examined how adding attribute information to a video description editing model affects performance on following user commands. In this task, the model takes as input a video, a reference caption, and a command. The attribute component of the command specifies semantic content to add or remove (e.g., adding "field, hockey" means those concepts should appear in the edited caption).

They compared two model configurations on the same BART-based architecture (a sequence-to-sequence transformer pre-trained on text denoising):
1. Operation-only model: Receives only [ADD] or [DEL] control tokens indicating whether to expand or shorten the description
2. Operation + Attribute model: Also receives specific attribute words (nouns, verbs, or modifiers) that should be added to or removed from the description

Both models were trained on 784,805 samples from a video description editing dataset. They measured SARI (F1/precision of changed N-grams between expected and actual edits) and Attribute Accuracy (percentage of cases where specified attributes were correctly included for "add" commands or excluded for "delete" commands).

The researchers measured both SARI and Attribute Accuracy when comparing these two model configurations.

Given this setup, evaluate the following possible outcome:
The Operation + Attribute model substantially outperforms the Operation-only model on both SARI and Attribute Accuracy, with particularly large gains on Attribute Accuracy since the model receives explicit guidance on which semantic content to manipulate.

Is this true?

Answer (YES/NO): NO